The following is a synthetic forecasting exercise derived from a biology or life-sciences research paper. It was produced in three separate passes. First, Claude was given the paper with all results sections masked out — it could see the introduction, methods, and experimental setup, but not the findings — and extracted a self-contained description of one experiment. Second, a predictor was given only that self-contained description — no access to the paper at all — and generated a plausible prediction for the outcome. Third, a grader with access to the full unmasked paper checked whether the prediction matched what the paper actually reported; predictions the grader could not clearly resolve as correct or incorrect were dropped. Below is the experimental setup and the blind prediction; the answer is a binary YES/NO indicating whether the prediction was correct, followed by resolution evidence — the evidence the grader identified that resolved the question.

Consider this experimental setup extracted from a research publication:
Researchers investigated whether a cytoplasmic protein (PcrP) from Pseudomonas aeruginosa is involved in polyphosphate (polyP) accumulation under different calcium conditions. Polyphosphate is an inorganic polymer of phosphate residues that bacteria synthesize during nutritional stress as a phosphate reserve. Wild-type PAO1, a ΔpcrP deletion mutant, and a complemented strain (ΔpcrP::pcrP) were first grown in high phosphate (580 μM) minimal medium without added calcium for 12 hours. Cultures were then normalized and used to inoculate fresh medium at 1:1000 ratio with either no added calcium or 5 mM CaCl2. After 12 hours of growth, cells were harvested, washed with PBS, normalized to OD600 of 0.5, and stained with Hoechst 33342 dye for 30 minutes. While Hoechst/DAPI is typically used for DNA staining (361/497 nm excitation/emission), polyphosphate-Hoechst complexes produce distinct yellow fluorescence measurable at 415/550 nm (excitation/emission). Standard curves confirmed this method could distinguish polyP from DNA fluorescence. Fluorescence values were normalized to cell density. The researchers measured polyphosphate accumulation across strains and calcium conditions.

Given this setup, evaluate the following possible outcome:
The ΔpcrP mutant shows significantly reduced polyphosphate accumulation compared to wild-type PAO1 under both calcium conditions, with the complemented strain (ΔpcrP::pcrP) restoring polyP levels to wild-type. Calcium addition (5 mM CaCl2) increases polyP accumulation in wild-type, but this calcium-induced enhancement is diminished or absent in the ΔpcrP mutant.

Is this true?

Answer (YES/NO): NO